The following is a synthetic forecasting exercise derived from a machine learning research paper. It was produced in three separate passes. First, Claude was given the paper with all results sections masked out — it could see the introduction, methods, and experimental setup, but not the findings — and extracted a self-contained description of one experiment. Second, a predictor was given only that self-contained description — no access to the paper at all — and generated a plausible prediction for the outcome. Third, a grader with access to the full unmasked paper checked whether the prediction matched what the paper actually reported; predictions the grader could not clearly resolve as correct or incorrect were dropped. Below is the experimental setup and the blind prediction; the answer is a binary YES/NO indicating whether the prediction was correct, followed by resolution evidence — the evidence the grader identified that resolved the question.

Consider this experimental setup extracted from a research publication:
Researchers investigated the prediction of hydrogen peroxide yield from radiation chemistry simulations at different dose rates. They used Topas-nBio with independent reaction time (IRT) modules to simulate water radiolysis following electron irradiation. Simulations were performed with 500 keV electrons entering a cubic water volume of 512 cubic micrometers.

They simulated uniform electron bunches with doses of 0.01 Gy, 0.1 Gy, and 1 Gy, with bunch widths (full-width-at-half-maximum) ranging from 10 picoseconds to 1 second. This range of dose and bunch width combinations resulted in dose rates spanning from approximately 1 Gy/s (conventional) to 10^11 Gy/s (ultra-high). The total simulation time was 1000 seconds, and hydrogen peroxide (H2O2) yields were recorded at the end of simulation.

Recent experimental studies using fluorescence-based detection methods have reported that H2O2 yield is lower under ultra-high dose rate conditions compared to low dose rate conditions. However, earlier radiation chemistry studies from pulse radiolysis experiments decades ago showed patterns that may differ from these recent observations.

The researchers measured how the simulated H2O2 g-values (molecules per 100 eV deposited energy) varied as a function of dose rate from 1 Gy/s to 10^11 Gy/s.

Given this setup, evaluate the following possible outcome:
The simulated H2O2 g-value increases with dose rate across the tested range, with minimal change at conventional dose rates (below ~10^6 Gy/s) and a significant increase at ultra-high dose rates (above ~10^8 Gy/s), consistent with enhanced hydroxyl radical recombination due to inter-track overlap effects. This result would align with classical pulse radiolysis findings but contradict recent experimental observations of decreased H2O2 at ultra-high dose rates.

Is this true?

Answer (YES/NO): NO